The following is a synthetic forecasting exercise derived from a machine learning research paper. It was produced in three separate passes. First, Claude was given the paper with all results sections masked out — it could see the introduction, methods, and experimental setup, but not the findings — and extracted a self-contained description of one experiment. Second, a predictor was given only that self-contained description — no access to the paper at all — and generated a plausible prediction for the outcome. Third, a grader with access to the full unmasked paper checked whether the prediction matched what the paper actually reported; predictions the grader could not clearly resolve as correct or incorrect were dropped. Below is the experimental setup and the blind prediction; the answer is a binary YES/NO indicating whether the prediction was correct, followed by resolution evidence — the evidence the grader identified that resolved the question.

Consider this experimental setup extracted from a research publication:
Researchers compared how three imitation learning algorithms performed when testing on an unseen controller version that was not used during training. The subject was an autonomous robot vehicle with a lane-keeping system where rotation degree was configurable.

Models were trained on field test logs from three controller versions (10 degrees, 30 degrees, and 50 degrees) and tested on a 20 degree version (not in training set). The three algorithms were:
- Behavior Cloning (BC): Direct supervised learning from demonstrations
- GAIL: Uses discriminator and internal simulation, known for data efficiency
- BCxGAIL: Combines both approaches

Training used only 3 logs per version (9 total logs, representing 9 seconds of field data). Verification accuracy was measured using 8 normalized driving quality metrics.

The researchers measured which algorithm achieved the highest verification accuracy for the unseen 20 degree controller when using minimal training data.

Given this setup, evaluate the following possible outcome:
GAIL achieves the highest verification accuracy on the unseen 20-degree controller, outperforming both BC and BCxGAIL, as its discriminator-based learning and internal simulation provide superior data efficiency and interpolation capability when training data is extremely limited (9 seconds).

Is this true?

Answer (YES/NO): NO